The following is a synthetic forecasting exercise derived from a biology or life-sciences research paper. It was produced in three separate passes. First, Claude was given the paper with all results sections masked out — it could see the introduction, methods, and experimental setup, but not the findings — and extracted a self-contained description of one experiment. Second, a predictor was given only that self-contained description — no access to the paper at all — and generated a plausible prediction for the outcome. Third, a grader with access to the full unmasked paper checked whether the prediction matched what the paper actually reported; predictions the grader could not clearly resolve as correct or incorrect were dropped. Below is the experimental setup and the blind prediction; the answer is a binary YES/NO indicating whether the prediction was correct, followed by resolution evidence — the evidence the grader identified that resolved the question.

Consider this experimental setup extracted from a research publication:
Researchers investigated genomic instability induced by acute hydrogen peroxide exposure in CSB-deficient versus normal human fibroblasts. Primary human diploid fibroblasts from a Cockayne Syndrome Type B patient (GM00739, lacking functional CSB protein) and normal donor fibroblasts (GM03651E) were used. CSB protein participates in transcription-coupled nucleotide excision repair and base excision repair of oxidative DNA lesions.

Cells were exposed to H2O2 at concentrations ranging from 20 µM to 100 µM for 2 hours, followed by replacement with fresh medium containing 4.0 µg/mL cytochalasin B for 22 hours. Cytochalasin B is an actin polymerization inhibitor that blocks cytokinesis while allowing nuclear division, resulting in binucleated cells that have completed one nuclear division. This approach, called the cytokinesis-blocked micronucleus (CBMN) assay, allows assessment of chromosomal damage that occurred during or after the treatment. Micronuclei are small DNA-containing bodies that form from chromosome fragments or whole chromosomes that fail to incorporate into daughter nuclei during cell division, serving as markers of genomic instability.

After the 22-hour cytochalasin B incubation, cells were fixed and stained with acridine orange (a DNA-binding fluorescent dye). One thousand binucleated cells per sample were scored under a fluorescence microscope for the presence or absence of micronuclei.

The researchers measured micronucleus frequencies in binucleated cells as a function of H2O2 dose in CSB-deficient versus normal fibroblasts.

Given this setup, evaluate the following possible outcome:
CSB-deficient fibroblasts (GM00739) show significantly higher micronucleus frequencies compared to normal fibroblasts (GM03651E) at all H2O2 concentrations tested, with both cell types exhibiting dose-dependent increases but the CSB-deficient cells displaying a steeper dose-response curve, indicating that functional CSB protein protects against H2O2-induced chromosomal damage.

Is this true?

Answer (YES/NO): NO